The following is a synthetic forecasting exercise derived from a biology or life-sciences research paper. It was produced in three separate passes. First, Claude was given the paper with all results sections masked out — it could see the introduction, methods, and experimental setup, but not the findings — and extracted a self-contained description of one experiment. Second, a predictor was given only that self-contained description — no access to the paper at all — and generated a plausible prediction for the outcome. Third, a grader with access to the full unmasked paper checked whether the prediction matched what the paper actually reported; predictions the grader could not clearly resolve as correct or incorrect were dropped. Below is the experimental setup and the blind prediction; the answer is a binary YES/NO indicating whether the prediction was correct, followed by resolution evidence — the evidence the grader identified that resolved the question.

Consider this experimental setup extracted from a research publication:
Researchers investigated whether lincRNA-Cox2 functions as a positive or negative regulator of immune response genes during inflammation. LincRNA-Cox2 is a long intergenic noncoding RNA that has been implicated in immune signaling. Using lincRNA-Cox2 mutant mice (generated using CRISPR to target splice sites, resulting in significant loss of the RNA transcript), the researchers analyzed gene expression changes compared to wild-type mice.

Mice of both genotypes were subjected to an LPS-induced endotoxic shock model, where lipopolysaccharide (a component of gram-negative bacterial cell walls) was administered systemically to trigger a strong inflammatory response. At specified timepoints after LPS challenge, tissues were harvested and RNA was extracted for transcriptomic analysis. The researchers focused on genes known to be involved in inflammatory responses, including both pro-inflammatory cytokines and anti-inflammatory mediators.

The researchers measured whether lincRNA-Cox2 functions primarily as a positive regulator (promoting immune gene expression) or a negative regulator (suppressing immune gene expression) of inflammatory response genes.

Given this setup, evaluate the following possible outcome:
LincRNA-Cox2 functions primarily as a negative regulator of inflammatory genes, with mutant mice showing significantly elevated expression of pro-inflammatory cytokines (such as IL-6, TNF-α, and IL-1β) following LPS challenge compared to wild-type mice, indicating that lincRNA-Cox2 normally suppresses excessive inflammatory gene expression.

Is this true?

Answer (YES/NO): NO